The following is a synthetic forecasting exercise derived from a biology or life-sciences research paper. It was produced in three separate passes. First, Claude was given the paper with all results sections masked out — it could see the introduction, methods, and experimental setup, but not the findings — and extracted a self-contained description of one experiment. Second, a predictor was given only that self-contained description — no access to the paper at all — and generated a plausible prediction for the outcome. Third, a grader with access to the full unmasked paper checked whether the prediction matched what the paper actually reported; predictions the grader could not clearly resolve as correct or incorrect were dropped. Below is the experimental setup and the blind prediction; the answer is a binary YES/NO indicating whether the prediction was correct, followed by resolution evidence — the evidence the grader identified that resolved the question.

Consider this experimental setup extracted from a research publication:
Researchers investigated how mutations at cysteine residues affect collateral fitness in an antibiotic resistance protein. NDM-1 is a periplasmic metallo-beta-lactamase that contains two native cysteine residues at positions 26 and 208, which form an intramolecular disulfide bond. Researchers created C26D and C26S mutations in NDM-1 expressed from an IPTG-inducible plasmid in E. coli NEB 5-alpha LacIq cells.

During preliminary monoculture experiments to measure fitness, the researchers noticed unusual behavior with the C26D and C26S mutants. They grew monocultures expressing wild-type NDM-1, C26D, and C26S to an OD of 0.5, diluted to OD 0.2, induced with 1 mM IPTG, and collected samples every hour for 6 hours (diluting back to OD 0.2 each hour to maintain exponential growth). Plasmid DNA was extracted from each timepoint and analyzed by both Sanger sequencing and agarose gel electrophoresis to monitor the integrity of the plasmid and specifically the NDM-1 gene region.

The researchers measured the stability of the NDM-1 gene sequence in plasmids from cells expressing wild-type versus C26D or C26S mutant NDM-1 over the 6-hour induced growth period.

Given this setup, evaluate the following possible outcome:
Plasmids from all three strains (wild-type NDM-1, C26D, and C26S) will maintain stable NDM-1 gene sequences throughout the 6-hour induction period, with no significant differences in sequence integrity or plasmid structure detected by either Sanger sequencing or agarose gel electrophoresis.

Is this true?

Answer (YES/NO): NO